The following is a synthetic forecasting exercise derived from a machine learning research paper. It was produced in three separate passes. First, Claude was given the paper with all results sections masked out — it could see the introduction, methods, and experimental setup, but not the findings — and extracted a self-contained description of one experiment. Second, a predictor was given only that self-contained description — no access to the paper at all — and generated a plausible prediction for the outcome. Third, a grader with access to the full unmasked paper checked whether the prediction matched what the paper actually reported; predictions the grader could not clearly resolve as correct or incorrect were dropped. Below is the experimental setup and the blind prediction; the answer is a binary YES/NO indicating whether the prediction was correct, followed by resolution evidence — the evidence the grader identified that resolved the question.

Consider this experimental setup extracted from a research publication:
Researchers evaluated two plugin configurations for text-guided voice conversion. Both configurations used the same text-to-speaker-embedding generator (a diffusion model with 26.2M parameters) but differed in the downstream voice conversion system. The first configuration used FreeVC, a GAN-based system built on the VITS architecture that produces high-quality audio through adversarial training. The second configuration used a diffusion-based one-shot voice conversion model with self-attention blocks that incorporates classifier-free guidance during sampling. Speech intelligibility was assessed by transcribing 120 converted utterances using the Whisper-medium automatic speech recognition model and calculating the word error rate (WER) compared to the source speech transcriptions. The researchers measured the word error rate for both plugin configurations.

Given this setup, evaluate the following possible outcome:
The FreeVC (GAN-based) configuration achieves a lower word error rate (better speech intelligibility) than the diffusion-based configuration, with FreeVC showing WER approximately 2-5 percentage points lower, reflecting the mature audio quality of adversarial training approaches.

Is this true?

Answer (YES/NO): NO